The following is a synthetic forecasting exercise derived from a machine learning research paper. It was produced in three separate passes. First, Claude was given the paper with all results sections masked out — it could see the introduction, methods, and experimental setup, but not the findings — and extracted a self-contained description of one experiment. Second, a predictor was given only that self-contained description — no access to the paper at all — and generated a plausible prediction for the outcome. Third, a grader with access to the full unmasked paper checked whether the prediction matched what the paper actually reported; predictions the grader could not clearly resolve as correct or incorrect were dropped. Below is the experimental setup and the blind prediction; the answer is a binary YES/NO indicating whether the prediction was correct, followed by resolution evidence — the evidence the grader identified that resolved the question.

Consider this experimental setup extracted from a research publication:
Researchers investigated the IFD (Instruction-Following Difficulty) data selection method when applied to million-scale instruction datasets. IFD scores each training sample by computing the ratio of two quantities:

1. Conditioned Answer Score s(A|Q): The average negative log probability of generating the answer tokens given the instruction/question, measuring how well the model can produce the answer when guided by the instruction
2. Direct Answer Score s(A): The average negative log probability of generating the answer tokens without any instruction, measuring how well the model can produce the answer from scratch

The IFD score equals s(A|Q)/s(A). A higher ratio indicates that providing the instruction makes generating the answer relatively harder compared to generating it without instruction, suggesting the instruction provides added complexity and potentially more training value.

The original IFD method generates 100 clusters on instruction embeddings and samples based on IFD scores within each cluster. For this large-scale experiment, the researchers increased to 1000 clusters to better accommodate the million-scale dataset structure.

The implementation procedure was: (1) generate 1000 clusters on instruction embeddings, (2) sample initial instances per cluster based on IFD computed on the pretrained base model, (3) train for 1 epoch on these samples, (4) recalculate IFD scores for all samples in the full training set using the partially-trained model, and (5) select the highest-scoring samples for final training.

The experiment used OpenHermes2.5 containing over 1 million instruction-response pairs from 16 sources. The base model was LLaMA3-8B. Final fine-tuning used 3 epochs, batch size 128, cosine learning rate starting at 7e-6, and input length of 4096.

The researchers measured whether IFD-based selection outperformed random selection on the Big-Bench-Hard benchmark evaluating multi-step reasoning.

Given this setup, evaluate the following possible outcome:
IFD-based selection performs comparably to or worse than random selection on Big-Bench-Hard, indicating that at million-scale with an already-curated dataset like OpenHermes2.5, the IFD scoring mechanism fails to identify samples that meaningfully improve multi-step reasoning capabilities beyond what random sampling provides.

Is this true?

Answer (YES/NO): YES